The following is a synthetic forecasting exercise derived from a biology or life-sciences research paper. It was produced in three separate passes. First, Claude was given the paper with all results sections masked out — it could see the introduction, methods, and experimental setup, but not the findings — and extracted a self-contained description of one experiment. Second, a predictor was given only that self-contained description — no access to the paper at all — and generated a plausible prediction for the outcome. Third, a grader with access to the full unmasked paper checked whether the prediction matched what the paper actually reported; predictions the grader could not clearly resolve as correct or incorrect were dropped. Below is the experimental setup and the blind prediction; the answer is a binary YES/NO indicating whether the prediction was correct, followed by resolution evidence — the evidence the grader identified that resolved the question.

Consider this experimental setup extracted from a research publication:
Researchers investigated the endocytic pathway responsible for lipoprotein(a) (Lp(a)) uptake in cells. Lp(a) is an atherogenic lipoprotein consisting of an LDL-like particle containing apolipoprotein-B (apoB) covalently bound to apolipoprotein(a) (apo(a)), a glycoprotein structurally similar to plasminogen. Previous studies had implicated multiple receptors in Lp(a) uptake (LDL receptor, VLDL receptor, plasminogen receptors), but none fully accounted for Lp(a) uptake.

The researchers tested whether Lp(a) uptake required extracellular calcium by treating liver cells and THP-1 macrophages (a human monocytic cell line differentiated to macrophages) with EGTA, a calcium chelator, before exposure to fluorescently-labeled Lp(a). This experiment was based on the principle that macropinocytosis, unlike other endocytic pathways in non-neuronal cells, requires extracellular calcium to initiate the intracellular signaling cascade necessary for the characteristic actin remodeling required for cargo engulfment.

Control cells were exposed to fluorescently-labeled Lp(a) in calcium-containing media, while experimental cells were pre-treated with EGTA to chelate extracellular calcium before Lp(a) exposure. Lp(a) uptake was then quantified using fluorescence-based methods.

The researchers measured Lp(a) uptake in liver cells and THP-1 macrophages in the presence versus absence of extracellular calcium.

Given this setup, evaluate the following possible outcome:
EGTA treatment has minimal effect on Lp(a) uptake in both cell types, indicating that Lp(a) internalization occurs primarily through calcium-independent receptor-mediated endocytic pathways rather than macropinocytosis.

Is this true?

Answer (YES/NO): NO